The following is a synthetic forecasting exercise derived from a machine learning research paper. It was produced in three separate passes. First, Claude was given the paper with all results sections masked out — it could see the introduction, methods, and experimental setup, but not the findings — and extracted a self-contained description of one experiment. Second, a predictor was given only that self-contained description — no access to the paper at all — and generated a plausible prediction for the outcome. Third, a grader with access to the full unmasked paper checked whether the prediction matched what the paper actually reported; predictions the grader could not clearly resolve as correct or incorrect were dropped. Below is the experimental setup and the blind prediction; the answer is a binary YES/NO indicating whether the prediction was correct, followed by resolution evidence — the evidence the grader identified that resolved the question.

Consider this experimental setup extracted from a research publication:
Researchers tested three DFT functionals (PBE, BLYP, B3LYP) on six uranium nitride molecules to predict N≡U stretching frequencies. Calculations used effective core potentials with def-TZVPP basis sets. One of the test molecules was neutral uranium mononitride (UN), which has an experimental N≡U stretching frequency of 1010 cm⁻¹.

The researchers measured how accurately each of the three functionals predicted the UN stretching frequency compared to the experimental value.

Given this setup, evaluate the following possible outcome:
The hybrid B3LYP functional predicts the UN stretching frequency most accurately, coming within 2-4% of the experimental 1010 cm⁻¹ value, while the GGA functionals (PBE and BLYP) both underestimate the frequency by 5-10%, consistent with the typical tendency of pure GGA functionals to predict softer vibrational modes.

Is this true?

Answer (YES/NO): NO